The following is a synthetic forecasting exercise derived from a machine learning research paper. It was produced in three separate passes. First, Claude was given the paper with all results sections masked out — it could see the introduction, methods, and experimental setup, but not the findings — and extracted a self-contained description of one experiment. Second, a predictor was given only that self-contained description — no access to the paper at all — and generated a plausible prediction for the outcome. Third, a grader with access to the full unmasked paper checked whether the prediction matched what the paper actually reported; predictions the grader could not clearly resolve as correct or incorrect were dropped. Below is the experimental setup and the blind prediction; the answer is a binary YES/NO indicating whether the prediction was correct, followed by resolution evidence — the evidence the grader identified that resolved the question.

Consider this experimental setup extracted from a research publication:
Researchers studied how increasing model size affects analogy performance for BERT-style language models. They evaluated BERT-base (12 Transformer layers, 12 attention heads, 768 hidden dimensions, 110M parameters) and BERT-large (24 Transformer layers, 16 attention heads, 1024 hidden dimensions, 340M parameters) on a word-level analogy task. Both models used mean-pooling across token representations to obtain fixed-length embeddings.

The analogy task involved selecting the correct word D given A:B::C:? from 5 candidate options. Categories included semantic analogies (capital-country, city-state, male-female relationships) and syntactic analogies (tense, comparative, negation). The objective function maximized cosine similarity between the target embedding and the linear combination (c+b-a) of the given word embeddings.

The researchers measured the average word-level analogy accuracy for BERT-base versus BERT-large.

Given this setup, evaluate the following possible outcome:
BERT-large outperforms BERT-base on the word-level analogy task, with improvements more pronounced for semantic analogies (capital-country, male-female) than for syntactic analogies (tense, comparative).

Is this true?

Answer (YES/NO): NO